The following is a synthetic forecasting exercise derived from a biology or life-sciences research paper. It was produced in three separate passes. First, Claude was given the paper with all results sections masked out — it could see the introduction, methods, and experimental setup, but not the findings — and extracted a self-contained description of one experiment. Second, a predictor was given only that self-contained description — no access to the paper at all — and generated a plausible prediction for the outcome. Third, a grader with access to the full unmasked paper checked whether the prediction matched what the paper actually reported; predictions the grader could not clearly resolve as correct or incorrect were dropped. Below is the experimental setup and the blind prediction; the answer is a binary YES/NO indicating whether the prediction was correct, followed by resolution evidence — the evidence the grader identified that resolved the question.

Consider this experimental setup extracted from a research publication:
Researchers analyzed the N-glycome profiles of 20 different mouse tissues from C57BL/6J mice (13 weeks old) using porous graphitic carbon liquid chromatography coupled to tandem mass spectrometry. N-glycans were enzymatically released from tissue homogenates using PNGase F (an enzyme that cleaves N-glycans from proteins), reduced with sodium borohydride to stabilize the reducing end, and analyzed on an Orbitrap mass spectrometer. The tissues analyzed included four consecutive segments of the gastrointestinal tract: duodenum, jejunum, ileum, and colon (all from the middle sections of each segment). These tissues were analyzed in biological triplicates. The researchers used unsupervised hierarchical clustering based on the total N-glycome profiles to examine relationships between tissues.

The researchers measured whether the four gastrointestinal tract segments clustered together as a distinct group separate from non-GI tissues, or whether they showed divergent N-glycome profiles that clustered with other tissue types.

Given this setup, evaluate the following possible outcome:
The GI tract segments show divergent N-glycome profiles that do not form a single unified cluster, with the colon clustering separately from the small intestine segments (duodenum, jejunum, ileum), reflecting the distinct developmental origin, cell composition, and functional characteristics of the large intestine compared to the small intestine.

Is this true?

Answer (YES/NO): NO